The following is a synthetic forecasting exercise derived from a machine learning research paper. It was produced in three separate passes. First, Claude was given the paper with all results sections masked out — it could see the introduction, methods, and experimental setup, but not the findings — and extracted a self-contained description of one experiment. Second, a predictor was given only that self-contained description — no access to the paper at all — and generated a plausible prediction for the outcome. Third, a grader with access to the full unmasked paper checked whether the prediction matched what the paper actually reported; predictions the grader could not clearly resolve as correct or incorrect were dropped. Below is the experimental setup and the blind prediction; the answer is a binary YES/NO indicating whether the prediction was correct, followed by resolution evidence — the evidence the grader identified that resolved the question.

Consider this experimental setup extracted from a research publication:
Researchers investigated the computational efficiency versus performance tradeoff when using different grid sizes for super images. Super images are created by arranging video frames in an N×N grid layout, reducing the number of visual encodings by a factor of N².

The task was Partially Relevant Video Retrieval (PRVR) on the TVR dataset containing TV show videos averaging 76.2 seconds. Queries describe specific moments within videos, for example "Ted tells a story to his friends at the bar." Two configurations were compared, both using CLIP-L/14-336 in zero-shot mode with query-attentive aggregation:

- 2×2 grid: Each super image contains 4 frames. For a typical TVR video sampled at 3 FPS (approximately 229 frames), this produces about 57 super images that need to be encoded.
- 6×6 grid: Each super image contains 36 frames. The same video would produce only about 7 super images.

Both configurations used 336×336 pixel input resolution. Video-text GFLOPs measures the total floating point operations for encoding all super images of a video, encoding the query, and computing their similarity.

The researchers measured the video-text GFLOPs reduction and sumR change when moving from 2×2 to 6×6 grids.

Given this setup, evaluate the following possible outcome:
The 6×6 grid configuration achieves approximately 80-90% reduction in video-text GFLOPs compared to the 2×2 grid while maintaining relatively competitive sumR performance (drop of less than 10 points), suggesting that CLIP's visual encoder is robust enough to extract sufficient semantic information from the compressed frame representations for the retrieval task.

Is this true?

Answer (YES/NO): NO